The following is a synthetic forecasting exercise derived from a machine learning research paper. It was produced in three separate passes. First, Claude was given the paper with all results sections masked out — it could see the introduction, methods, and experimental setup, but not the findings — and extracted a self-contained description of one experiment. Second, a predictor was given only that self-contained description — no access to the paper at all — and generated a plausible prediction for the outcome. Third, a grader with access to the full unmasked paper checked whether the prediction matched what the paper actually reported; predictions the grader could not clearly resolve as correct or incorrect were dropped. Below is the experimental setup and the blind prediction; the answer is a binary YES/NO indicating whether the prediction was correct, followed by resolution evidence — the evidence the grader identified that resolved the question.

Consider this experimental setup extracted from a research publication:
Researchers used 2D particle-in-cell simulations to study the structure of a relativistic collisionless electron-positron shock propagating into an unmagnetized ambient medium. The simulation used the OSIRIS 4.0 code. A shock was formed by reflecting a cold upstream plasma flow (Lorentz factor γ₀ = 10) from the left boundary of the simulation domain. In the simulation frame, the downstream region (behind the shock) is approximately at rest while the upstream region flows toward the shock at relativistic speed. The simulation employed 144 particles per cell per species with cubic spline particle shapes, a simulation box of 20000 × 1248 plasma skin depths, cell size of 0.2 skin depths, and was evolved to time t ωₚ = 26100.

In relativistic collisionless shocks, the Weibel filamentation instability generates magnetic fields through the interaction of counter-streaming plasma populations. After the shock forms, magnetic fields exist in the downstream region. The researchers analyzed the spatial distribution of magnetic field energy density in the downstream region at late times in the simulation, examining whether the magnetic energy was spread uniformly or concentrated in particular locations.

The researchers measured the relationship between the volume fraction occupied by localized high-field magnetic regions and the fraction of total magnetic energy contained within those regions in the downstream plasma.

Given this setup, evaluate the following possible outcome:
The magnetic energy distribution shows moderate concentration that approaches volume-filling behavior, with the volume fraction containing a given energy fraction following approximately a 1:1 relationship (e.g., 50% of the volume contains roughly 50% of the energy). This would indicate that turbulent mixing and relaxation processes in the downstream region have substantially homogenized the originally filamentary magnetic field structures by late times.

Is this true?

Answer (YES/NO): NO